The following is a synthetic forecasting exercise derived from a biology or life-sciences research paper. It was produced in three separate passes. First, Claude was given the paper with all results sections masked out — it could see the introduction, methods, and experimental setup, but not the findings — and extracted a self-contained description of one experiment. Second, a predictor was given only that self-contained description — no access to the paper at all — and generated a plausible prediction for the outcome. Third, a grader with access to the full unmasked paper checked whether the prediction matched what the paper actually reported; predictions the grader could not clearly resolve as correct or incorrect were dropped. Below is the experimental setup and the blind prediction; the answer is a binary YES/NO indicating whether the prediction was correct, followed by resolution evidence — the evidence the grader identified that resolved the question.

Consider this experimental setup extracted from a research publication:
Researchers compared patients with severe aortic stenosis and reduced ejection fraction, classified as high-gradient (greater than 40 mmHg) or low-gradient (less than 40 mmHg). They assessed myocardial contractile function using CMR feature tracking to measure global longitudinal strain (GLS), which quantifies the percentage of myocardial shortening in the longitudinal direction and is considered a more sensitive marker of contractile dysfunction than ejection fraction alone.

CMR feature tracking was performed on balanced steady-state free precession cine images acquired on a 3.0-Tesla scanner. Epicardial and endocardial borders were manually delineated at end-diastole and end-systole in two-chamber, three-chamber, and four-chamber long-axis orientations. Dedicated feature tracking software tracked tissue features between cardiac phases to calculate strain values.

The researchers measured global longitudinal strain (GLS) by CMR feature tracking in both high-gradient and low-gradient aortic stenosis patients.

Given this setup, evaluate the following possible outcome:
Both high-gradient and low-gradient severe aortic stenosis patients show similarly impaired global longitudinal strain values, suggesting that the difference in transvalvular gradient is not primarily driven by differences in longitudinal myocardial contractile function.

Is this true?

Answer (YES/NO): YES